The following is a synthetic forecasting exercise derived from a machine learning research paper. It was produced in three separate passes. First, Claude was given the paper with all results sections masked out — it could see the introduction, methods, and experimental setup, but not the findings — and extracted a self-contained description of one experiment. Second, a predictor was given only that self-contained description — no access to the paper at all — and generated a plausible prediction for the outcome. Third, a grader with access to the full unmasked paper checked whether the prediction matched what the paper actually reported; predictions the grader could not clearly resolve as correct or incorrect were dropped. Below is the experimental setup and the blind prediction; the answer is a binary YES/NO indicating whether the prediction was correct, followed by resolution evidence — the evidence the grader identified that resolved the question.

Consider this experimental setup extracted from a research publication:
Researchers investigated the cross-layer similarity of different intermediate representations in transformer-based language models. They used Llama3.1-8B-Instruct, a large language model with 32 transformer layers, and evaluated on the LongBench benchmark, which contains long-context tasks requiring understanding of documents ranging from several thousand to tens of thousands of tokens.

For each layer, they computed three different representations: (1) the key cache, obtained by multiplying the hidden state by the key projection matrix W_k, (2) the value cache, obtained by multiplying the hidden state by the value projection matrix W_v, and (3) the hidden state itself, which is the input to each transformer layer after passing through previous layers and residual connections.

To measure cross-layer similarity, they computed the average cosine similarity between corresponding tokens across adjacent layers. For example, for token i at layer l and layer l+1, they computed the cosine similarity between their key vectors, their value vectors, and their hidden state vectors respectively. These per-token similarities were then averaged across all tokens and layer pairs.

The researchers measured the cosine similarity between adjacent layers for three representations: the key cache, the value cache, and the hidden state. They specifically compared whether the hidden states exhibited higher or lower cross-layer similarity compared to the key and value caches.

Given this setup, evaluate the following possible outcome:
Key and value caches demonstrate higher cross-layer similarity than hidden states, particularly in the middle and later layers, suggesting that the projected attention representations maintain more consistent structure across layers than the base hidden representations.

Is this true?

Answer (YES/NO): NO